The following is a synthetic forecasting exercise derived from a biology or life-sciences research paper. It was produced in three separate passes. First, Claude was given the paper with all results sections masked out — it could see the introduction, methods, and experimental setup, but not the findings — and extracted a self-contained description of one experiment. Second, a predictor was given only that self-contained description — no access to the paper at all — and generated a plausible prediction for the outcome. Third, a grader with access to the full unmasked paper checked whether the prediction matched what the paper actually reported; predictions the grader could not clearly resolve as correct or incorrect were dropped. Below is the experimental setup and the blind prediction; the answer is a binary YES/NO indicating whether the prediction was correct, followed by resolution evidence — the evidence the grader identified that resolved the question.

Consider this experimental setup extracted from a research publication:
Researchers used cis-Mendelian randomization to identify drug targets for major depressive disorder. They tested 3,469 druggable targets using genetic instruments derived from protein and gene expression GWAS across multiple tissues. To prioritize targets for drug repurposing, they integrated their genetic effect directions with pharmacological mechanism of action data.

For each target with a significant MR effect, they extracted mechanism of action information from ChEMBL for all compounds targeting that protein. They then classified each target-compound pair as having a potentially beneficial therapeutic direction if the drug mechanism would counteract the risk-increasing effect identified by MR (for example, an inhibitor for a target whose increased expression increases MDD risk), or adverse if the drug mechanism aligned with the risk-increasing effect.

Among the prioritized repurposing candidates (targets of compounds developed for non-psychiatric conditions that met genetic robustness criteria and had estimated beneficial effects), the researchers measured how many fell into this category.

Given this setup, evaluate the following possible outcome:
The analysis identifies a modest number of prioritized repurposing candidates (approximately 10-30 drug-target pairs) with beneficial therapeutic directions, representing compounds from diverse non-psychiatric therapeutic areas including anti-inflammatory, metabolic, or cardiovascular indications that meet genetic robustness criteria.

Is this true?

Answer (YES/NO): NO